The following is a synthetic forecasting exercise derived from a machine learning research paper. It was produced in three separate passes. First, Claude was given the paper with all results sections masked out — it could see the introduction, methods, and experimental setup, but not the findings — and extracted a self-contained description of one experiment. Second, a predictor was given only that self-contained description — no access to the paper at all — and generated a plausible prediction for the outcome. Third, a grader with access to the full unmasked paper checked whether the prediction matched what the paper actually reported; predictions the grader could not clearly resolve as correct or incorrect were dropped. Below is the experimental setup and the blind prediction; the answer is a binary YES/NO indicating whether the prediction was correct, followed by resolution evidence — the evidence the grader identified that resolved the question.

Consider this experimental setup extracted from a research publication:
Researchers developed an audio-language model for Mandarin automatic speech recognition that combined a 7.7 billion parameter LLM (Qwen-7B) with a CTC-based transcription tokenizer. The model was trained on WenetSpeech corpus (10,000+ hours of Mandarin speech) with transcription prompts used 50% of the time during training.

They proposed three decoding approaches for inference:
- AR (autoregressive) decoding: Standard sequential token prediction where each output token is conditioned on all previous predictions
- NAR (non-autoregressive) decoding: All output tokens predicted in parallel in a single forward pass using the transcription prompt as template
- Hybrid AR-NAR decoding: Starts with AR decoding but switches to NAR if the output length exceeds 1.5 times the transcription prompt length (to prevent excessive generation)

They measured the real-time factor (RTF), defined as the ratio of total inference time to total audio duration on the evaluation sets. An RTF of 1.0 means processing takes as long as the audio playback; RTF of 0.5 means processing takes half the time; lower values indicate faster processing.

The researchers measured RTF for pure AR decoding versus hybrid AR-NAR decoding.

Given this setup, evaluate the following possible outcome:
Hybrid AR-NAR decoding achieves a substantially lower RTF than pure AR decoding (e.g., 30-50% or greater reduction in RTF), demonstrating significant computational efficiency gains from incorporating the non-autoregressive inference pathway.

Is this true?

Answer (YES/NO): YES